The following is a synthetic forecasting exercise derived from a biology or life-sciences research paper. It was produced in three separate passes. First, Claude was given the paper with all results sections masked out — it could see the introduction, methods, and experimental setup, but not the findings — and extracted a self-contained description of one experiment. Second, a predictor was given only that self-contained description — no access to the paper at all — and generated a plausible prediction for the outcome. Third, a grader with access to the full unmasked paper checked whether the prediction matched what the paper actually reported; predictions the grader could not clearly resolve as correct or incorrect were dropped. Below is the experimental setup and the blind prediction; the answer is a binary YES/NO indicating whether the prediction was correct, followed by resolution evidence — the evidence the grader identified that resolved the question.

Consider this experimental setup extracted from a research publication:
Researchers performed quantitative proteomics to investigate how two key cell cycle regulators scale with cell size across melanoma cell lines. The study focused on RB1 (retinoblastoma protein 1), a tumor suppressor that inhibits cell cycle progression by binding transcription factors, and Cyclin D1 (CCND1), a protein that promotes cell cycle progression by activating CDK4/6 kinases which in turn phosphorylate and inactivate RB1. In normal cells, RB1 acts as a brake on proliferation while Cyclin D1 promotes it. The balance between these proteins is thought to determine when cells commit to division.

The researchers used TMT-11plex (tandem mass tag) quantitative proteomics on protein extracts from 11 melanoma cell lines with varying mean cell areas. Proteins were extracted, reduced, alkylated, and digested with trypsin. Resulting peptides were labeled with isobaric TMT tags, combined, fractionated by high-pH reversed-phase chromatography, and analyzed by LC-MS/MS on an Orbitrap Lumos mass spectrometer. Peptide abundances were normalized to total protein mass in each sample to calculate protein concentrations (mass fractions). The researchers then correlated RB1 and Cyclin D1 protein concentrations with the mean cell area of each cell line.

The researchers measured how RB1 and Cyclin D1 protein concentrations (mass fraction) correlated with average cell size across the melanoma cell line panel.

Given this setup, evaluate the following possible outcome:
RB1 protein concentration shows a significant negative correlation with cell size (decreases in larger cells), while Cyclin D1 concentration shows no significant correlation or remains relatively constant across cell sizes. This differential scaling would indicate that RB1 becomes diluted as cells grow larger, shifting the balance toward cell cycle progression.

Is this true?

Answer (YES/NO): NO